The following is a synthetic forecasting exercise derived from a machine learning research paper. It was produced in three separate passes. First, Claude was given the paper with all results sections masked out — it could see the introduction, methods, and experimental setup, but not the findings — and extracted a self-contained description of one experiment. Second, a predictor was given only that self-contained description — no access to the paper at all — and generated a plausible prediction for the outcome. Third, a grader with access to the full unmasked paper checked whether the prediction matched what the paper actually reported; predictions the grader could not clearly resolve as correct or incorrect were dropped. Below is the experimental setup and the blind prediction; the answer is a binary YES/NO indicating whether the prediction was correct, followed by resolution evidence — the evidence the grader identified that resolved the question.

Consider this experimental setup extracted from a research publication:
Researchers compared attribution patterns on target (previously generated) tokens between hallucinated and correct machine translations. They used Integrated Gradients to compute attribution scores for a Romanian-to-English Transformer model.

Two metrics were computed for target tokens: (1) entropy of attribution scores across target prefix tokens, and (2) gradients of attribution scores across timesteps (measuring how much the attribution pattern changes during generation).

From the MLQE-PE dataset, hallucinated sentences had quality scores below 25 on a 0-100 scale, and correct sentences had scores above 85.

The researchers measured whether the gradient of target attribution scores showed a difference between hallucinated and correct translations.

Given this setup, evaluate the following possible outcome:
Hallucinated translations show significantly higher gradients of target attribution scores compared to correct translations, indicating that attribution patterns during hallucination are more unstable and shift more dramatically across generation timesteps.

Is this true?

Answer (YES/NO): NO